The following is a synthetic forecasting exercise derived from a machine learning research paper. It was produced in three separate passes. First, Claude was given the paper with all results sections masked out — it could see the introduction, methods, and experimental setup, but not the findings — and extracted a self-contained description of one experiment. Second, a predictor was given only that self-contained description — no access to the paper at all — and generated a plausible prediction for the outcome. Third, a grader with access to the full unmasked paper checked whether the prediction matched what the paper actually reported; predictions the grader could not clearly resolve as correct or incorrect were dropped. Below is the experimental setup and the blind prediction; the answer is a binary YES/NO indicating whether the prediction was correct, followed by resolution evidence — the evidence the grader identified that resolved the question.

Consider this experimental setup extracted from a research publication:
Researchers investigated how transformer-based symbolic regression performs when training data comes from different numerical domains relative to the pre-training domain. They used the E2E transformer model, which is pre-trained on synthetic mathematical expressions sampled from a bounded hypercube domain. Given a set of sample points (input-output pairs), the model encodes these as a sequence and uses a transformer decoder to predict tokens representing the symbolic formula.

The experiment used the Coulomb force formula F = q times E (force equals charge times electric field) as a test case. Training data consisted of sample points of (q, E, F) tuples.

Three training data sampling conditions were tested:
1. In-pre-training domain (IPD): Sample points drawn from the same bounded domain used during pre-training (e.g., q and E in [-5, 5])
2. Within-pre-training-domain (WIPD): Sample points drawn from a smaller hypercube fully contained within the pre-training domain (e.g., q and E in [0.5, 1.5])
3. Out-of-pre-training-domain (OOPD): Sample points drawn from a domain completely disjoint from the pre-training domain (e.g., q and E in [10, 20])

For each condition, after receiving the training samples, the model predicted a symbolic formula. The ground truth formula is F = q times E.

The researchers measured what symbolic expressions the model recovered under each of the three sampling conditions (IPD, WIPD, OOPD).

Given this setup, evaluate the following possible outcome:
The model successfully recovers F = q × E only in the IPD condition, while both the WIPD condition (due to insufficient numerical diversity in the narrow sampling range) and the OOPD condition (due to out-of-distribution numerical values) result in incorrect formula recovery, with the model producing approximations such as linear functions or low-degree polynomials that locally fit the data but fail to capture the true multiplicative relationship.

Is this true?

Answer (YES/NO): NO